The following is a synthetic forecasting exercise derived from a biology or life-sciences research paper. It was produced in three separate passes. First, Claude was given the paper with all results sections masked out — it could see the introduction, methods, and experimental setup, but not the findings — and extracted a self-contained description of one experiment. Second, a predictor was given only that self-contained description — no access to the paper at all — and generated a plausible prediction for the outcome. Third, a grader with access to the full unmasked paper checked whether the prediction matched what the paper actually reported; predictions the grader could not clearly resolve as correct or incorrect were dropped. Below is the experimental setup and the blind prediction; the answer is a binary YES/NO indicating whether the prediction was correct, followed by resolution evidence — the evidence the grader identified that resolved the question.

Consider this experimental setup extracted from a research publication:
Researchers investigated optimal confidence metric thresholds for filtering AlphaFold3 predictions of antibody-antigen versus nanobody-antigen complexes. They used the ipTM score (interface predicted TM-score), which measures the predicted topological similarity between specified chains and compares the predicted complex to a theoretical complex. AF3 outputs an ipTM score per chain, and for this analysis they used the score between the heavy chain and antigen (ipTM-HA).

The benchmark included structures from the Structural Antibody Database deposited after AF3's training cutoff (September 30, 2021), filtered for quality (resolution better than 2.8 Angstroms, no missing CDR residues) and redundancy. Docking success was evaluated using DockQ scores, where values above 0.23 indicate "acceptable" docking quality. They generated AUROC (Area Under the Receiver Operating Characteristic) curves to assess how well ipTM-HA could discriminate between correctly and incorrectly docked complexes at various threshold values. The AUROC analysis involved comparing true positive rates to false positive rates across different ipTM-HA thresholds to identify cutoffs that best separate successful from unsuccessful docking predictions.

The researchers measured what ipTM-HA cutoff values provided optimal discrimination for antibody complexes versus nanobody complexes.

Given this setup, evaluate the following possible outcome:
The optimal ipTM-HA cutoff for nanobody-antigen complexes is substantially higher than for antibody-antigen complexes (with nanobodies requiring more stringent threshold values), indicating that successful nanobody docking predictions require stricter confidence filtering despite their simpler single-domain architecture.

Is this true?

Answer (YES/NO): NO